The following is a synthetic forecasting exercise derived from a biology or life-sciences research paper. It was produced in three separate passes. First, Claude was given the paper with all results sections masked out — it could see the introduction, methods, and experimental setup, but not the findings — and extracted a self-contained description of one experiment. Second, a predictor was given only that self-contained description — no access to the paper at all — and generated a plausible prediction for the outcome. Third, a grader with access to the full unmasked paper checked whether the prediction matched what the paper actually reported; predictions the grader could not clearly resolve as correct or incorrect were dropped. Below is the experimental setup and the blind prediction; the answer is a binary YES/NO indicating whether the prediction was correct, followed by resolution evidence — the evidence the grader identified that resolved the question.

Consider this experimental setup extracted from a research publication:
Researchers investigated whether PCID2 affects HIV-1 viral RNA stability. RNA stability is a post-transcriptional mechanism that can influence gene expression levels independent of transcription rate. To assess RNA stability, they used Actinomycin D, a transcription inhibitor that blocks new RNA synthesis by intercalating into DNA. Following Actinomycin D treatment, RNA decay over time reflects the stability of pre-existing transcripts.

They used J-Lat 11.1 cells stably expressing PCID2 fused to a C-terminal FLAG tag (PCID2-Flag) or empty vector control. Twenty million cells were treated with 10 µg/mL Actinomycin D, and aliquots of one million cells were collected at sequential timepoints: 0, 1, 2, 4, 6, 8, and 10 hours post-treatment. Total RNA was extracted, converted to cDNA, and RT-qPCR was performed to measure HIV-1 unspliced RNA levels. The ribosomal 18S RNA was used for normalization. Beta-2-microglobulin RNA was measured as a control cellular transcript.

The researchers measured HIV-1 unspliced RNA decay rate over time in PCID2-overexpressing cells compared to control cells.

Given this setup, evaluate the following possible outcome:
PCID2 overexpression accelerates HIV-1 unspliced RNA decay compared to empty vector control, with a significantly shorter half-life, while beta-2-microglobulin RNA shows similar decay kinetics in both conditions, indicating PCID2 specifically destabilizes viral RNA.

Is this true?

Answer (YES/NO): NO